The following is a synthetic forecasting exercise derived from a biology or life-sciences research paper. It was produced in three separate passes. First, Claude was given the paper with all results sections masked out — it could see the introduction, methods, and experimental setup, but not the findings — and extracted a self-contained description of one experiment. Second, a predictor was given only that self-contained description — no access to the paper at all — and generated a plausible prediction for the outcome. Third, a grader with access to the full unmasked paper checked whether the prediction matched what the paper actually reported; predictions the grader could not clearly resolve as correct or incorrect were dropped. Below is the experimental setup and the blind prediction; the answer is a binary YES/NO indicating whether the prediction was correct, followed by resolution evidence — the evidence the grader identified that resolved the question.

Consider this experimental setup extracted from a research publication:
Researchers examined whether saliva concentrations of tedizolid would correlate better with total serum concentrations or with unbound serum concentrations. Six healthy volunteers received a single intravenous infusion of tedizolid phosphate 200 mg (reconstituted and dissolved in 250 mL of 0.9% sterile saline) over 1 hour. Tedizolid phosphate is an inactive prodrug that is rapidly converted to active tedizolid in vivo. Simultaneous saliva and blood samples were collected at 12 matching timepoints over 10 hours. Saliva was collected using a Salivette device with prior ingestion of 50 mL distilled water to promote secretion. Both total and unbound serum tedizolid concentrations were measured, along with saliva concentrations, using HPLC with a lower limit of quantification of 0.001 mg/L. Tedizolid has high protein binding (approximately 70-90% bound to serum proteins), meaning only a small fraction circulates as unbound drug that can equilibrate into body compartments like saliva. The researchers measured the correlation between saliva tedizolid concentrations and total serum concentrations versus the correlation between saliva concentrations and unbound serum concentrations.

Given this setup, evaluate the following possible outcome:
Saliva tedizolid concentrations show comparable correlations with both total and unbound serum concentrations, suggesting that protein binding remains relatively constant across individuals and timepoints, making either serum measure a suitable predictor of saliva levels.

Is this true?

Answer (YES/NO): NO